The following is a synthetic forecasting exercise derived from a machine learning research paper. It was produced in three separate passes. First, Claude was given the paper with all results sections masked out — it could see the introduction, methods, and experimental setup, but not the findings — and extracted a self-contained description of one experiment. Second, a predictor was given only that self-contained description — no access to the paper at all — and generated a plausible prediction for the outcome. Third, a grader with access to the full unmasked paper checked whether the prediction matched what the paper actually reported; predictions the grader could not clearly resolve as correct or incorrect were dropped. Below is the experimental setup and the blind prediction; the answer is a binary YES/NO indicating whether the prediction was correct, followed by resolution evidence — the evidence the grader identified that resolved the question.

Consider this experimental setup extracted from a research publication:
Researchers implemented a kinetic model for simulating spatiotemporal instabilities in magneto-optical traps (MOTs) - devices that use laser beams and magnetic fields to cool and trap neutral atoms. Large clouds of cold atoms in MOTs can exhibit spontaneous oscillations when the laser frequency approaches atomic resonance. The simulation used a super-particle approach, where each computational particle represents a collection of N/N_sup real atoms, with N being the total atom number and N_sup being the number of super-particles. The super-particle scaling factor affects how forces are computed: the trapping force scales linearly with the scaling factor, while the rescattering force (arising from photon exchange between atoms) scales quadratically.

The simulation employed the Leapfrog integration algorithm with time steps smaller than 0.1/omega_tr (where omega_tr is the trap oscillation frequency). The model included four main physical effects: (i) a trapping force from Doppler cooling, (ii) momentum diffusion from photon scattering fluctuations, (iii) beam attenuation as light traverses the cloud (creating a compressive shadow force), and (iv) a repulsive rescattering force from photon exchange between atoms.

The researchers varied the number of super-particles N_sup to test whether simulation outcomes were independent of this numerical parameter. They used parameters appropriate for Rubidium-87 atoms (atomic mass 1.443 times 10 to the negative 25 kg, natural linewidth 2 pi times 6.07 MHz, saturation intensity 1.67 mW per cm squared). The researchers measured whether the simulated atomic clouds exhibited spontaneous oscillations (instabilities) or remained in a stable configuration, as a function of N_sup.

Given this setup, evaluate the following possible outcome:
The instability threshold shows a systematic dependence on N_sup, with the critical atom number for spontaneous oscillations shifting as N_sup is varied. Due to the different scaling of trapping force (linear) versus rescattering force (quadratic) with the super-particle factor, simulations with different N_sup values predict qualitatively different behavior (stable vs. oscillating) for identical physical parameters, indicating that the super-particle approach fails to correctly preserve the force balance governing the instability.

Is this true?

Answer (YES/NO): NO